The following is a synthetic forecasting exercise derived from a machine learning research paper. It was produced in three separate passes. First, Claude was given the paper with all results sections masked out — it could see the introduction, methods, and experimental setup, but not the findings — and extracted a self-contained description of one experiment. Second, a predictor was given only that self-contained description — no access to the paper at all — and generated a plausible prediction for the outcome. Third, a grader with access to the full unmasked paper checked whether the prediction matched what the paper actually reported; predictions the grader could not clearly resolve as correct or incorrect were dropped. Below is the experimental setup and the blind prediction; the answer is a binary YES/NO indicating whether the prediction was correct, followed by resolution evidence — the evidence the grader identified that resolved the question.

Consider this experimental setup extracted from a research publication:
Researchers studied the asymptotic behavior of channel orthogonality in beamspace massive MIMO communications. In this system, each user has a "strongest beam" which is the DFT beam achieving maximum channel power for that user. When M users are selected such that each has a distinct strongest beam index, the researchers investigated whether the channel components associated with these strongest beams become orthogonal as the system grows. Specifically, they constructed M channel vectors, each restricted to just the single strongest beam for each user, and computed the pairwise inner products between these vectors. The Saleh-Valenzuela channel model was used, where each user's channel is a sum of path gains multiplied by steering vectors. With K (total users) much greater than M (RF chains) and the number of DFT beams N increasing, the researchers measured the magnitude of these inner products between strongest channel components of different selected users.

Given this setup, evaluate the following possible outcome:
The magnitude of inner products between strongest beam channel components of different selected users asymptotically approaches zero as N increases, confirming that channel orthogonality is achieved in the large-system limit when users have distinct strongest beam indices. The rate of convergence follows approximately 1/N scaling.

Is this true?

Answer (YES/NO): NO